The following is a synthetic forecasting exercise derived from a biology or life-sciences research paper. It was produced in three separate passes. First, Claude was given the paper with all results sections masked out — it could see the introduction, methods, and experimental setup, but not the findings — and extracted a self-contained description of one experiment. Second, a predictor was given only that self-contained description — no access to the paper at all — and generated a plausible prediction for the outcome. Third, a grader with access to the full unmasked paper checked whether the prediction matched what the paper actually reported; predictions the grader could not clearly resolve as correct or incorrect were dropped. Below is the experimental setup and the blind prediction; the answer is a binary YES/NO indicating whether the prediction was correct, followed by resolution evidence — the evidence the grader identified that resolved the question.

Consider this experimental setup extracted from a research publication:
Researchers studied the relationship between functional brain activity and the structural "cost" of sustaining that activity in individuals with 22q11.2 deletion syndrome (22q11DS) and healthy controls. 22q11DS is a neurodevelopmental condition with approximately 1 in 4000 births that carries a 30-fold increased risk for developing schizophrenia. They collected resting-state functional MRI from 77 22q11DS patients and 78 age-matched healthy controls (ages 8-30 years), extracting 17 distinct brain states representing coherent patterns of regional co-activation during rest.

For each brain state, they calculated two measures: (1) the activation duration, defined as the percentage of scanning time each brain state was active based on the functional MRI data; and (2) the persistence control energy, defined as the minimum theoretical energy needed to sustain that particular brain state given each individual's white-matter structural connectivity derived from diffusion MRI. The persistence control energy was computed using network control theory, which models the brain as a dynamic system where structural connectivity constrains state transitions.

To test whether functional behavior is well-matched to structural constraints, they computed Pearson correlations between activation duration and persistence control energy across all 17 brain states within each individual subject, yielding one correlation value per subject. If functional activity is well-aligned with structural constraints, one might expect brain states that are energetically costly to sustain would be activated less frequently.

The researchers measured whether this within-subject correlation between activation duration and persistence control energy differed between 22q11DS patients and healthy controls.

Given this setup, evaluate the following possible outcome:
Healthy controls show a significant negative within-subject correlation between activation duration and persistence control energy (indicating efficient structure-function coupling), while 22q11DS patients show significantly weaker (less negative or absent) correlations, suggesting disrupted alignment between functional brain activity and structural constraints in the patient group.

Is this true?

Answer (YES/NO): YES